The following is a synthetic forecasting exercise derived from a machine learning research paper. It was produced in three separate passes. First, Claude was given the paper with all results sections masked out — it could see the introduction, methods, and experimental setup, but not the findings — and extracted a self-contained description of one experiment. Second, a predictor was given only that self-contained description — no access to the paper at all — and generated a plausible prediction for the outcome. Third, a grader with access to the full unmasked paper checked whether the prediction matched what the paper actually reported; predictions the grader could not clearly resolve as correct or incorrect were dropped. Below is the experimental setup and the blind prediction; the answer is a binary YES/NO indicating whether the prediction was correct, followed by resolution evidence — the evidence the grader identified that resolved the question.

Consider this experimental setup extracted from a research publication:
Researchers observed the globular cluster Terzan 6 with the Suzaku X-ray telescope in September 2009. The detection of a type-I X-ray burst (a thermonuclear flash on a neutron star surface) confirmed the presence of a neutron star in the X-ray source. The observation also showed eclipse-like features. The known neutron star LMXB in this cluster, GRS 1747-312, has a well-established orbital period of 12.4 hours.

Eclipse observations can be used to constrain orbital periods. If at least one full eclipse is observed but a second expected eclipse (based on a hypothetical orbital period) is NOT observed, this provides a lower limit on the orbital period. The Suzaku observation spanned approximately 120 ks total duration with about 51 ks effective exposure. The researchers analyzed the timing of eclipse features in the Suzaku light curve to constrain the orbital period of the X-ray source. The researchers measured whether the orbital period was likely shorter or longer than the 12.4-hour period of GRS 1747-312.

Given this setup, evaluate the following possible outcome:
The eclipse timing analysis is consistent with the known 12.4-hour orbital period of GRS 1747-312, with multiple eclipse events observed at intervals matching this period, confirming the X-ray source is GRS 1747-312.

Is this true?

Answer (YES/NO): NO